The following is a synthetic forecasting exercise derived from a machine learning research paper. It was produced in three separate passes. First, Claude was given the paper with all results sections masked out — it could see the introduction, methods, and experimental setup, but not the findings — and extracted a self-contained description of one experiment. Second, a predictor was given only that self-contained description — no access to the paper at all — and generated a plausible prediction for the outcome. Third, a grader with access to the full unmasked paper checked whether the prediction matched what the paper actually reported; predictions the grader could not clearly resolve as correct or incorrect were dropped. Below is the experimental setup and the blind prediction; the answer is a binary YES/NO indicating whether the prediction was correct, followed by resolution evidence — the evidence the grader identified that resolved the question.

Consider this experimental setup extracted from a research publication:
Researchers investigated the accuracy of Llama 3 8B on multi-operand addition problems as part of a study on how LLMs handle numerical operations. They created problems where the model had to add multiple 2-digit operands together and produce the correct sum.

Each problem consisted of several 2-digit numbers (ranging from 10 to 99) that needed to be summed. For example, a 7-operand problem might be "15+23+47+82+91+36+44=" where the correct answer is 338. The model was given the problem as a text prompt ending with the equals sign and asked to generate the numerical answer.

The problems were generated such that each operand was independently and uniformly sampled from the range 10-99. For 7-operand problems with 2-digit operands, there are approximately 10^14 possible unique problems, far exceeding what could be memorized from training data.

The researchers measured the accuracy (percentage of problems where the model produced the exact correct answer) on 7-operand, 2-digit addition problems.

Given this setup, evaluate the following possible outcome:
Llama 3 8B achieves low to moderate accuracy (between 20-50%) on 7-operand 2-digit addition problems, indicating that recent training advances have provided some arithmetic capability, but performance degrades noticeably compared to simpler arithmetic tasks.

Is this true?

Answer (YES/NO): YES